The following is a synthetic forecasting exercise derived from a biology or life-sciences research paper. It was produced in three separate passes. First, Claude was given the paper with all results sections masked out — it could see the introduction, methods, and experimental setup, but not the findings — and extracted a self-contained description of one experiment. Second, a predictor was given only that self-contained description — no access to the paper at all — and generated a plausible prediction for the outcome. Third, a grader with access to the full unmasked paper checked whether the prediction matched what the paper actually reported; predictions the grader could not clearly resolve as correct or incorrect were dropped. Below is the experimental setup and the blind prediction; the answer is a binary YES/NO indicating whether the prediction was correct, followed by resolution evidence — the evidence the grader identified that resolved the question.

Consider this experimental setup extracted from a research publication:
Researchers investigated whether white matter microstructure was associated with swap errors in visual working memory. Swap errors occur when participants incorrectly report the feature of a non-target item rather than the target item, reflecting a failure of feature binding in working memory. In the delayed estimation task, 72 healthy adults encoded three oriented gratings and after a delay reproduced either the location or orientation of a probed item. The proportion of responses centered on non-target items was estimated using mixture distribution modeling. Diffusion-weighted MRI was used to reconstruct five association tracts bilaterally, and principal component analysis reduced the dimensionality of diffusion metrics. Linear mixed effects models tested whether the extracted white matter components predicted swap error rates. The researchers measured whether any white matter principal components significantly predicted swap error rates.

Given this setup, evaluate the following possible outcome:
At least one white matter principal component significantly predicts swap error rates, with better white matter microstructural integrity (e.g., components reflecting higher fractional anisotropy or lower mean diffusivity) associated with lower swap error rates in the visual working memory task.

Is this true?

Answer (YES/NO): YES